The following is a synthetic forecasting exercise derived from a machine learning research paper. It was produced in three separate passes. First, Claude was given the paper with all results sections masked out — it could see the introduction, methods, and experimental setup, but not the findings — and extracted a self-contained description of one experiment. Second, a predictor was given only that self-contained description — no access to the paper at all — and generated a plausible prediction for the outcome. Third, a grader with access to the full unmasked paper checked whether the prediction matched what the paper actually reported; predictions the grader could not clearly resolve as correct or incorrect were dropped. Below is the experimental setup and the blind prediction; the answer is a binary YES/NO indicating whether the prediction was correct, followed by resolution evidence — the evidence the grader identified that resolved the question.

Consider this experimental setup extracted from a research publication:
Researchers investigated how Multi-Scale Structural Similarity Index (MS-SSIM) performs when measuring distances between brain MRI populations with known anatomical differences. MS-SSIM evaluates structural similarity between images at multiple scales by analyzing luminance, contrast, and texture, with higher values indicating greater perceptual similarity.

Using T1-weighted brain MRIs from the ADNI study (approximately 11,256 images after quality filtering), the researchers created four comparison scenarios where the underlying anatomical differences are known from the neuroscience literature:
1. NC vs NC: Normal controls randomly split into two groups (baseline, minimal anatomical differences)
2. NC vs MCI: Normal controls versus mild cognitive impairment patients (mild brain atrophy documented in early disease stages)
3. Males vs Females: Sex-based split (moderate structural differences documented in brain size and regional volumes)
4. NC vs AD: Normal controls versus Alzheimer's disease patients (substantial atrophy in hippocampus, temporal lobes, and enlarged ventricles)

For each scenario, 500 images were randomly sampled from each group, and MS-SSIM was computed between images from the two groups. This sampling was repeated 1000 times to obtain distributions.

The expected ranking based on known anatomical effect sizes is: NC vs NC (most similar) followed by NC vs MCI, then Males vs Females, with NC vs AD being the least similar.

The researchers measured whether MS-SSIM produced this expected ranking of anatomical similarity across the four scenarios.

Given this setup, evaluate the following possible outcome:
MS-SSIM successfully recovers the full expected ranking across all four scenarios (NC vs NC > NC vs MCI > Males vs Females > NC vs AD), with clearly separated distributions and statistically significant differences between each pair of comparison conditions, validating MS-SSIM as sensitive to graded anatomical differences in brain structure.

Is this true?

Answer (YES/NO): NO